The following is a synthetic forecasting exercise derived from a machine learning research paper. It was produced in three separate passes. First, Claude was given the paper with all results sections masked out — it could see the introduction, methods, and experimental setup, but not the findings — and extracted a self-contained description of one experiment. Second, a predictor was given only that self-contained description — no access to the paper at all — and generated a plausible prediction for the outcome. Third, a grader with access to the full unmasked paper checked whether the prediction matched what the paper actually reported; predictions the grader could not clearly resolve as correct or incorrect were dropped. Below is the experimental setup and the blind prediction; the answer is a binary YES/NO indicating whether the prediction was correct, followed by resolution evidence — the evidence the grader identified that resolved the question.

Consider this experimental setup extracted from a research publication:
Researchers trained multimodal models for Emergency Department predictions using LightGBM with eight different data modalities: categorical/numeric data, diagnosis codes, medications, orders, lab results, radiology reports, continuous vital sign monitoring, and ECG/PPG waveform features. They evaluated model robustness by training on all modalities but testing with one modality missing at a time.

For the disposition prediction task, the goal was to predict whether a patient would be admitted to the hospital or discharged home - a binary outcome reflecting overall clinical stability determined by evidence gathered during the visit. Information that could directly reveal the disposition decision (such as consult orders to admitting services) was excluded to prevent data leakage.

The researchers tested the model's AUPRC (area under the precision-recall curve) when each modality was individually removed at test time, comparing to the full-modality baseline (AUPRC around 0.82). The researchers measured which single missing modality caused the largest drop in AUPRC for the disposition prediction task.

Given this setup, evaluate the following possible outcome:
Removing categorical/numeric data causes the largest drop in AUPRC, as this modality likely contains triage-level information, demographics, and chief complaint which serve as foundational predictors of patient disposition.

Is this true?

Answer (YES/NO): NO